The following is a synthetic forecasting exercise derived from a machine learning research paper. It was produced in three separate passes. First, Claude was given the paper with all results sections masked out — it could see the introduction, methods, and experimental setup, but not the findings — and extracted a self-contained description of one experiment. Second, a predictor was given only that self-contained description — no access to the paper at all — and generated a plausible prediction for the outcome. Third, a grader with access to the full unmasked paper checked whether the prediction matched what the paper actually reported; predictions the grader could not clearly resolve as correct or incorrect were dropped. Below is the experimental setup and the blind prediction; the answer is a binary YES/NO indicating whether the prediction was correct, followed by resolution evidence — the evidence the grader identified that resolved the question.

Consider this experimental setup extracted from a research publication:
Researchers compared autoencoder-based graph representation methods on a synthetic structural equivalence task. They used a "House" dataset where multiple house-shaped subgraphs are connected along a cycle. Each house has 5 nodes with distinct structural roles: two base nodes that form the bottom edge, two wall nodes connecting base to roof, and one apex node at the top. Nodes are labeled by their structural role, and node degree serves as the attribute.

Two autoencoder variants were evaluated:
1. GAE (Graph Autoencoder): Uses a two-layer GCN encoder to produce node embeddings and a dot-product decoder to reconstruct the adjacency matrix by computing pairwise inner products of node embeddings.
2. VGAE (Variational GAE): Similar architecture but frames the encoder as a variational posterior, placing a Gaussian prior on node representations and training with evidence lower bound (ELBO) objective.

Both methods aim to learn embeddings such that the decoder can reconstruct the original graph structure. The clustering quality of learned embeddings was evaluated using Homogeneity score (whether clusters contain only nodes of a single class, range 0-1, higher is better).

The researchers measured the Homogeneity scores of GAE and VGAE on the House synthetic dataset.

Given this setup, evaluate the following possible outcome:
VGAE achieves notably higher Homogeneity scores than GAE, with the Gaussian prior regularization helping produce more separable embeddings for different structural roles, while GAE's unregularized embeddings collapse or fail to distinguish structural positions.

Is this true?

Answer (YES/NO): NO